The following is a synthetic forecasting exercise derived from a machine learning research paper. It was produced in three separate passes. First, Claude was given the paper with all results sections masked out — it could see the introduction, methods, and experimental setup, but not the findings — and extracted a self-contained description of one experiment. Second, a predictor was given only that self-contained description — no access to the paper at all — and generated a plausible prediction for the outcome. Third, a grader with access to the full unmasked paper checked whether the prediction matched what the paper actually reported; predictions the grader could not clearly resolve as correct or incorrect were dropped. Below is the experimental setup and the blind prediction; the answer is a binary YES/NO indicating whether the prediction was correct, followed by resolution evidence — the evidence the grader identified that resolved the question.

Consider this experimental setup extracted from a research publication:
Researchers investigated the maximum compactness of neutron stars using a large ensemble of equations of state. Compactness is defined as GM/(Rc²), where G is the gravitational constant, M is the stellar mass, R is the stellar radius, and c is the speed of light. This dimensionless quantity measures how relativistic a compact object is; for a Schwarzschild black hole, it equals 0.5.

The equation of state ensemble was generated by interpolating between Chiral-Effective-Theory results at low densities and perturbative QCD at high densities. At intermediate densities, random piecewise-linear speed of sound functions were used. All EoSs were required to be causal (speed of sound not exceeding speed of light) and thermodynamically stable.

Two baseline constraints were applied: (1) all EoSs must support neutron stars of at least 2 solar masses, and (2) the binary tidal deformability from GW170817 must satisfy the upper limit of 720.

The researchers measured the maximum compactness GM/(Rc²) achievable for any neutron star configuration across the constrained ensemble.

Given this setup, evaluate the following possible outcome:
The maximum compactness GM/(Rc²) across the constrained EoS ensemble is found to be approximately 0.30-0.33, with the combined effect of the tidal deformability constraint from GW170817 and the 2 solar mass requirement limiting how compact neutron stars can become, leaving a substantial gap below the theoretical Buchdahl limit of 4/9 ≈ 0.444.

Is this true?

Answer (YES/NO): YES